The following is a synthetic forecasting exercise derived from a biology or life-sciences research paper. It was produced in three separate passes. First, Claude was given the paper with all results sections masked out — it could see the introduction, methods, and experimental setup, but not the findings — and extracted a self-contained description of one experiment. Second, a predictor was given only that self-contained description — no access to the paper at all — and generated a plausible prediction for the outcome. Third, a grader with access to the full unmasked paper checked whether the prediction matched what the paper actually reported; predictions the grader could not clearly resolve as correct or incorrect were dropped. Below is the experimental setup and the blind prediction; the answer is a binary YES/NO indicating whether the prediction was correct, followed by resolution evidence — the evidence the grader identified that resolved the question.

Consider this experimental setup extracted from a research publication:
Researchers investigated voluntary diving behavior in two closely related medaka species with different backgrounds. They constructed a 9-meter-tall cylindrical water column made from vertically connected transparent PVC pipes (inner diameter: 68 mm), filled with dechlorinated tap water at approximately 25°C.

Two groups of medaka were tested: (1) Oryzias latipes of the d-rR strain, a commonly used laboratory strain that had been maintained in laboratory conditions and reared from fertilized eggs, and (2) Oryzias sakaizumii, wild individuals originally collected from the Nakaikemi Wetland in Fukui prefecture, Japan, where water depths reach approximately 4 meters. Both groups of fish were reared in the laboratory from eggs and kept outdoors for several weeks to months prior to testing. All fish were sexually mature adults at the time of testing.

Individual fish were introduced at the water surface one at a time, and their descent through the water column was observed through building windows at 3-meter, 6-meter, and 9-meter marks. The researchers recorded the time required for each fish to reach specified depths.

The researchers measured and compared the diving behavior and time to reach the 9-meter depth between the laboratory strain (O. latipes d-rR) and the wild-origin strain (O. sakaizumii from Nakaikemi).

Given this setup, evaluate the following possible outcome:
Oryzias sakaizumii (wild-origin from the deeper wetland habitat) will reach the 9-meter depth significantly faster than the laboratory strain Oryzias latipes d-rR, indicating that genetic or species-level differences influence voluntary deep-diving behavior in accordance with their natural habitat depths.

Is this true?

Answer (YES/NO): NO